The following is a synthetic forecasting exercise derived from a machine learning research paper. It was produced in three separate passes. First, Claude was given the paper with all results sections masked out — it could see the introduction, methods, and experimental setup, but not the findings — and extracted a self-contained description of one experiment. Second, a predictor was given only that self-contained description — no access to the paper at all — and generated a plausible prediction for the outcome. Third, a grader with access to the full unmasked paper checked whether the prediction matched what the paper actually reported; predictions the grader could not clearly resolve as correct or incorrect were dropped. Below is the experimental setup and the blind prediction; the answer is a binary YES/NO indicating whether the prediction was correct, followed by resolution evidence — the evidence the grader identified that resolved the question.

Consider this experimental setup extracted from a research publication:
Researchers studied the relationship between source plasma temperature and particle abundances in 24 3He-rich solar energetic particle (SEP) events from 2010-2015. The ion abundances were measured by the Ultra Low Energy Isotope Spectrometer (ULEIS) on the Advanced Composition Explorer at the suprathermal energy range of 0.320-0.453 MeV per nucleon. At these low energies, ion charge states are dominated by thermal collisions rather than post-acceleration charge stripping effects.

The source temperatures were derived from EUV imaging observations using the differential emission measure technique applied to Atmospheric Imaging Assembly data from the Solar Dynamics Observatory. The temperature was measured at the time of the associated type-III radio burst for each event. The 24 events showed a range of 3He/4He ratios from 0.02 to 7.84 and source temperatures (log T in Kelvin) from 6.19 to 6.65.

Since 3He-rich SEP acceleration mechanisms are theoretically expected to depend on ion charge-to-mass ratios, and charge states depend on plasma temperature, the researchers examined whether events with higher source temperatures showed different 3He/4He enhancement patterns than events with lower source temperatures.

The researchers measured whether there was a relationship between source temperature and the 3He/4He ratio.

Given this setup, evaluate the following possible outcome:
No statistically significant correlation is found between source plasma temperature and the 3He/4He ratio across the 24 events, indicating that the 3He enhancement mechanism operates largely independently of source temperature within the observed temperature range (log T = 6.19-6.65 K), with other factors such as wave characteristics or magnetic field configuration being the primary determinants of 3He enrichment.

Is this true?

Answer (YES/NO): NO